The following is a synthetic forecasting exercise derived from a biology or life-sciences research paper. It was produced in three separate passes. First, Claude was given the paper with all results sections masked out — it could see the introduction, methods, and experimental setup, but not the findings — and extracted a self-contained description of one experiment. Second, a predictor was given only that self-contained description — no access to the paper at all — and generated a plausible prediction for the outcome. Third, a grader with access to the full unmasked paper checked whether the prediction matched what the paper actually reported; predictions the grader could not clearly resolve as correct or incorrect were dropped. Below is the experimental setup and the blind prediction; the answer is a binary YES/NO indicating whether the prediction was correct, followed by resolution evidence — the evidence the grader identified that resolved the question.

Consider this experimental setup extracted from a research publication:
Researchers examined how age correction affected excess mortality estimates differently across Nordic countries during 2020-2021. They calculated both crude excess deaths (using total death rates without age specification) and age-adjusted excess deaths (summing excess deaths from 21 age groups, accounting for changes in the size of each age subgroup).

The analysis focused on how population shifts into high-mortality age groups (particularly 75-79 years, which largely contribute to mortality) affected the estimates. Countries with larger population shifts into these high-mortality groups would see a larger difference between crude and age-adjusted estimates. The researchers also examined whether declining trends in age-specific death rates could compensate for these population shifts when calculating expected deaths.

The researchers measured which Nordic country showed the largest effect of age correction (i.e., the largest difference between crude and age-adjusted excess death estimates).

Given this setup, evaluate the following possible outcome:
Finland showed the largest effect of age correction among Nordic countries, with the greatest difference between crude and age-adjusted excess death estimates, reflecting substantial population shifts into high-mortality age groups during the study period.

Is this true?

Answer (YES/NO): NO